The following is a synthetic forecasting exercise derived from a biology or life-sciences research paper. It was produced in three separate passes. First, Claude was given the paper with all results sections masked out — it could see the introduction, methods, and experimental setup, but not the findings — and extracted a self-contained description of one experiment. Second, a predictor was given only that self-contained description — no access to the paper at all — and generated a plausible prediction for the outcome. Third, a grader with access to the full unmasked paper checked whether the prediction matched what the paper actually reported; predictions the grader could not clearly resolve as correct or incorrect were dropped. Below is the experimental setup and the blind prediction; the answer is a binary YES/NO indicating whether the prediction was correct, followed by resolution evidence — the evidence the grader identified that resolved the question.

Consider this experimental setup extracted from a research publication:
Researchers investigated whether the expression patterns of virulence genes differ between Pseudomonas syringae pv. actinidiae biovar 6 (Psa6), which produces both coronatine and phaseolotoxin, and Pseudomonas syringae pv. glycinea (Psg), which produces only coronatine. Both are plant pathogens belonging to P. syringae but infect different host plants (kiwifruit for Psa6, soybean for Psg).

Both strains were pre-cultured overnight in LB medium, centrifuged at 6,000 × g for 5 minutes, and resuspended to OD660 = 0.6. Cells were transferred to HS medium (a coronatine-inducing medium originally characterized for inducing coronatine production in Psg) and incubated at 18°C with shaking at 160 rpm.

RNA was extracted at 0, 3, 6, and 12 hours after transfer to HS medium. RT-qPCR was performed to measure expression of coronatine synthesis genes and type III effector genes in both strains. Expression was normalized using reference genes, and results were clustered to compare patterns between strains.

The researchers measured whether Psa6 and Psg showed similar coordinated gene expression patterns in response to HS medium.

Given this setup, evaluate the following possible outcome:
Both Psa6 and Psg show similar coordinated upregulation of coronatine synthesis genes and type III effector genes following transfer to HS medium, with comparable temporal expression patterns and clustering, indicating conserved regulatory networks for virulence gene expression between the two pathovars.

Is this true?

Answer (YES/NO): NO